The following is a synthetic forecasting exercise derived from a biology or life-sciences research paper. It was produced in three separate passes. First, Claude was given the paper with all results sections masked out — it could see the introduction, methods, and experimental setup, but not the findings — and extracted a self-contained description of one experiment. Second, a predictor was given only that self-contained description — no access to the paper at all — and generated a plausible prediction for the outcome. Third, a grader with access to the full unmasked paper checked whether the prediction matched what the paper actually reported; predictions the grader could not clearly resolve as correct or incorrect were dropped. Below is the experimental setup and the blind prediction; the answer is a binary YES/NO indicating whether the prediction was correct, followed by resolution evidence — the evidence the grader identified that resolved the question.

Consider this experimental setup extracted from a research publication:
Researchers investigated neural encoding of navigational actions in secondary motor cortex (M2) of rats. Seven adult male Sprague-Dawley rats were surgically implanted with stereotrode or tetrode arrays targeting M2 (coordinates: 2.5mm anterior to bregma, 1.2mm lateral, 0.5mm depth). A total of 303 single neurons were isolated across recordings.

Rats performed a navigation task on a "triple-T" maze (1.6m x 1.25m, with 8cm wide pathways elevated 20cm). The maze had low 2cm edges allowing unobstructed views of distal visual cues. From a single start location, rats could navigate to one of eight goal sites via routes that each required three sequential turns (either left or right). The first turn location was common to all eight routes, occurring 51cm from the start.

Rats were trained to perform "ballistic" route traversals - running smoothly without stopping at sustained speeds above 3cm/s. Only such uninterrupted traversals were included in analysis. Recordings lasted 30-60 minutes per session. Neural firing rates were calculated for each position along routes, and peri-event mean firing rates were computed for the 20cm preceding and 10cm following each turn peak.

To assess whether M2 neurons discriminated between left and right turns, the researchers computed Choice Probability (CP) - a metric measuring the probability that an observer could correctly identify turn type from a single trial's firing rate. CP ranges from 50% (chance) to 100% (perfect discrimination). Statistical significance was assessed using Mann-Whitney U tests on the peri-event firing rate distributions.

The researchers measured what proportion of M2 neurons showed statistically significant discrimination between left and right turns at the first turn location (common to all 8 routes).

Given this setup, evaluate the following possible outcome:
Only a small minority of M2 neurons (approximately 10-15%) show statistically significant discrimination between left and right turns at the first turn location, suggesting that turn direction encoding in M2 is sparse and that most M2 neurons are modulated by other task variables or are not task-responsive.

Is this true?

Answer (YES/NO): NO